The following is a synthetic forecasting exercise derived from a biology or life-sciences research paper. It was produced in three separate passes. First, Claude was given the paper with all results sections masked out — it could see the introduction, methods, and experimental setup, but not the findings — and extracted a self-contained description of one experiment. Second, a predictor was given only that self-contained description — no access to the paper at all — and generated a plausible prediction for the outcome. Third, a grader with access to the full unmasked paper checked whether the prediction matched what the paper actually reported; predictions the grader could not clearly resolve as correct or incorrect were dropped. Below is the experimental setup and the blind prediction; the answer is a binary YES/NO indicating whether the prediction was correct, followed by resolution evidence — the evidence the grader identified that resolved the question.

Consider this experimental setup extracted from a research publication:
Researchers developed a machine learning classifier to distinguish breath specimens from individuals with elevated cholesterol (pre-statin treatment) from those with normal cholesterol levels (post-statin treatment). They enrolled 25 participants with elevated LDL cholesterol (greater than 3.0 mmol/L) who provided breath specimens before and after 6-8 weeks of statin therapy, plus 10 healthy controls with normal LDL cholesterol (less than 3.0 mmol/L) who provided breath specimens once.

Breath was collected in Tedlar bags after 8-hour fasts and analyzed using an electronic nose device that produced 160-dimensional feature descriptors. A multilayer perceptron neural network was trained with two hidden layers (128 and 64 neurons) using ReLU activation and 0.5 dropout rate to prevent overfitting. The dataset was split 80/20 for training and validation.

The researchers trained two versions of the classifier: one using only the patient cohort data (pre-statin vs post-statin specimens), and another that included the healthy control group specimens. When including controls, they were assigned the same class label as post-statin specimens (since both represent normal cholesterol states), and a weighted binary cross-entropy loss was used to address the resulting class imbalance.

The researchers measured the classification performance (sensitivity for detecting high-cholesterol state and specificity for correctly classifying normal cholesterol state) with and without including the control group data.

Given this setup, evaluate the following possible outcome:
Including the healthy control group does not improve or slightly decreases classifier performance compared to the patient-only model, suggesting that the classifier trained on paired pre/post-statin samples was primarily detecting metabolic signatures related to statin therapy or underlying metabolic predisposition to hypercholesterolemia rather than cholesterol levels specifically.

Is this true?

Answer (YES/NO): NO